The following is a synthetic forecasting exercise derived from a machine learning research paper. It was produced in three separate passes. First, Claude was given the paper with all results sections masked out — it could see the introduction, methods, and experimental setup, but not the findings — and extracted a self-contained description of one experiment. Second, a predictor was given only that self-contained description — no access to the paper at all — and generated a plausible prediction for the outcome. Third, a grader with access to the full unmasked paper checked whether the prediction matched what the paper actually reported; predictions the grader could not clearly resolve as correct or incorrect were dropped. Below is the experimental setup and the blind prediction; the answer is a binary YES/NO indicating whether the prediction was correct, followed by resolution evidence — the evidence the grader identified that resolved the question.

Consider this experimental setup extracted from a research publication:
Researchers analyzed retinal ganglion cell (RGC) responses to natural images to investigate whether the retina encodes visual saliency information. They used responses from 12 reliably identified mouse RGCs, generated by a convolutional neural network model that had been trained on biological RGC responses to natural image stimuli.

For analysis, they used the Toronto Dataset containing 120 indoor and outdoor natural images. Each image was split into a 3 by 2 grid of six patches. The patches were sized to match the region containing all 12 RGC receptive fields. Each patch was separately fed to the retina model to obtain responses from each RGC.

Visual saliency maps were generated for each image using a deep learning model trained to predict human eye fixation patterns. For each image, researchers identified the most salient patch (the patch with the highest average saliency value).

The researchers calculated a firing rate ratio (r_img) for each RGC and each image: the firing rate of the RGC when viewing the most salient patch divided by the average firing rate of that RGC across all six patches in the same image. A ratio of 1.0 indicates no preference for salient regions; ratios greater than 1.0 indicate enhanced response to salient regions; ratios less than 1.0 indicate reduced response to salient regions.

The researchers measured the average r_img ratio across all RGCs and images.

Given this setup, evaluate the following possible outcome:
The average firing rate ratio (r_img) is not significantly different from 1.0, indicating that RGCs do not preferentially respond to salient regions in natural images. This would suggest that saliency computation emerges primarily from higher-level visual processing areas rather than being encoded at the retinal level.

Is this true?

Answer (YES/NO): YES